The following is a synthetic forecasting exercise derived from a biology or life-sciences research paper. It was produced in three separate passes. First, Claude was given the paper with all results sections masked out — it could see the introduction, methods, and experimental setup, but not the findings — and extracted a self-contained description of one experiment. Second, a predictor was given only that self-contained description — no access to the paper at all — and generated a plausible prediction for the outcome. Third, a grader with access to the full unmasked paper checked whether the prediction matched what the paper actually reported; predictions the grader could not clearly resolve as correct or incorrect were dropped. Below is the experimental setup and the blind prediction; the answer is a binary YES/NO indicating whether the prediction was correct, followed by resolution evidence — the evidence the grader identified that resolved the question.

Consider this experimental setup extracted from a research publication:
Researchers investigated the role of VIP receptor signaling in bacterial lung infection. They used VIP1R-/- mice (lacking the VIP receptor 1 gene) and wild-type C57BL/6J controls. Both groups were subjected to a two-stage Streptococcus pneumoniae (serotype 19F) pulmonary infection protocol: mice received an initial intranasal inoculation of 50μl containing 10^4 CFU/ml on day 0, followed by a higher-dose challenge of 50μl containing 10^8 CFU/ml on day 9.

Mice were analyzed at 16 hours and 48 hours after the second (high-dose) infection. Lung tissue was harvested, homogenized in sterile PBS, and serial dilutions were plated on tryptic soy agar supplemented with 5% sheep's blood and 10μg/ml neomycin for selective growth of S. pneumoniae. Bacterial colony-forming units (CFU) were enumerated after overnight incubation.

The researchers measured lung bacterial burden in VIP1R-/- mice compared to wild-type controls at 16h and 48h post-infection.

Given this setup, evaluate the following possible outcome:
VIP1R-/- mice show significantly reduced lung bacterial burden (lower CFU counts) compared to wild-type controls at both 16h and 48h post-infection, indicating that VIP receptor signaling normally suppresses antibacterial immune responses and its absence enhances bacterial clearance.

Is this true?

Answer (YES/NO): NO